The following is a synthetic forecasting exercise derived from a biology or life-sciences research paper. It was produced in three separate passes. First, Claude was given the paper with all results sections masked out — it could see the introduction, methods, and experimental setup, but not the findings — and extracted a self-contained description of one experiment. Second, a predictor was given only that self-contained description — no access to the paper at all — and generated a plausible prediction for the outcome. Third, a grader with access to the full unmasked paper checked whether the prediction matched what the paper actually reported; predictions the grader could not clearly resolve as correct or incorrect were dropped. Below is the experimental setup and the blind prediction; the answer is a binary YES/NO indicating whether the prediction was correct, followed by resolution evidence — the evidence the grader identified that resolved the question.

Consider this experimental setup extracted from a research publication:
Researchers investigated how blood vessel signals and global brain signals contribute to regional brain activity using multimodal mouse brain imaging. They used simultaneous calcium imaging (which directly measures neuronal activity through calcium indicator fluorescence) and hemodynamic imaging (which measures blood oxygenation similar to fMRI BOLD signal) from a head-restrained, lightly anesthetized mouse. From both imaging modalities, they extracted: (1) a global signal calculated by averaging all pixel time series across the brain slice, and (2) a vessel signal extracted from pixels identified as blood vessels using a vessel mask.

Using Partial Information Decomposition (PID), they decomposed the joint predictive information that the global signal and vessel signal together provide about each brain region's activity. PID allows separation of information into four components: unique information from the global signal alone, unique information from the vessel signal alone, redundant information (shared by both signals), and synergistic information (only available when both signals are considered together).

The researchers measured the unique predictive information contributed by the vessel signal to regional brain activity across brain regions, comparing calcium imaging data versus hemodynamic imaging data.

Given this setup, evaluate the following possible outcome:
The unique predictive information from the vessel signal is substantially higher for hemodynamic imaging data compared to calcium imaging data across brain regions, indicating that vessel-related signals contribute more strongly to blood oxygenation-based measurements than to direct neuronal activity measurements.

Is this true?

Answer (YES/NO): YES